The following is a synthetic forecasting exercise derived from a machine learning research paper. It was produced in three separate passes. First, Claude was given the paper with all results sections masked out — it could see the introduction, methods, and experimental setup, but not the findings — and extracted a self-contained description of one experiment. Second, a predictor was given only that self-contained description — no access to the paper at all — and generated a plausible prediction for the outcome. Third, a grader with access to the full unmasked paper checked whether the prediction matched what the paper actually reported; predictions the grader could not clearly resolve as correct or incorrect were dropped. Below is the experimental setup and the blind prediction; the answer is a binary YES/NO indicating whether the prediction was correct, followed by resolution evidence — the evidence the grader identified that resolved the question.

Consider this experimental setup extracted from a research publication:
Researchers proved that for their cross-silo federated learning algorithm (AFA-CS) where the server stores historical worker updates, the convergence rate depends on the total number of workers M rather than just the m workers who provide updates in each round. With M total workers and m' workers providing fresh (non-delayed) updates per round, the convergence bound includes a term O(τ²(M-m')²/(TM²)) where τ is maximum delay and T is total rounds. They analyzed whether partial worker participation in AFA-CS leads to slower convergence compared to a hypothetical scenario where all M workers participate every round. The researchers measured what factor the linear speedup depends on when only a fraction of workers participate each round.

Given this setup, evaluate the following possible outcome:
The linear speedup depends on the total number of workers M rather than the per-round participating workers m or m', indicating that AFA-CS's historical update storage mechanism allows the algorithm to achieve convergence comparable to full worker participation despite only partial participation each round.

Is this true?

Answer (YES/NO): YES